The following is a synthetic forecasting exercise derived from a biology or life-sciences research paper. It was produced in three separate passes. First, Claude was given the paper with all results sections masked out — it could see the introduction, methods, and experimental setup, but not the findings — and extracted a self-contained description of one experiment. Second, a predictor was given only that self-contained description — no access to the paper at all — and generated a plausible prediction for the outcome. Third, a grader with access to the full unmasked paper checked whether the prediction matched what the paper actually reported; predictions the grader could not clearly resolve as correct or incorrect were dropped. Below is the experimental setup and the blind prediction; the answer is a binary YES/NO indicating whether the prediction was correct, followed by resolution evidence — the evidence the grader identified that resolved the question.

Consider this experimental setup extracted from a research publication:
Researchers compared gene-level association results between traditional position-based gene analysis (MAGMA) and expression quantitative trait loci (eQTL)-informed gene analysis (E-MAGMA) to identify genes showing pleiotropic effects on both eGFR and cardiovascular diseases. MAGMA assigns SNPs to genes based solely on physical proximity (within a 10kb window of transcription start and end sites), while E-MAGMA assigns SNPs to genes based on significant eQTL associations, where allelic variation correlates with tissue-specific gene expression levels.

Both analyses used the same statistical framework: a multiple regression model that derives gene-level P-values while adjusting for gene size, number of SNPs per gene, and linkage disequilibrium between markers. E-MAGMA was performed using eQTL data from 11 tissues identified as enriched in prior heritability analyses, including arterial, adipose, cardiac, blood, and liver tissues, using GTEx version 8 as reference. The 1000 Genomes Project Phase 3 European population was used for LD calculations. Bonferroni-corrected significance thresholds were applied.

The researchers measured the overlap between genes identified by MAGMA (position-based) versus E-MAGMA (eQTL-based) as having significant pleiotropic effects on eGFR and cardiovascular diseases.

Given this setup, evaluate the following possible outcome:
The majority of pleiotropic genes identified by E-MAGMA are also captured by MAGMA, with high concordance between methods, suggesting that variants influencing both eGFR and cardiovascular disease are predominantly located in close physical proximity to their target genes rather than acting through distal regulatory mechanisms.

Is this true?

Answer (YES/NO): NO